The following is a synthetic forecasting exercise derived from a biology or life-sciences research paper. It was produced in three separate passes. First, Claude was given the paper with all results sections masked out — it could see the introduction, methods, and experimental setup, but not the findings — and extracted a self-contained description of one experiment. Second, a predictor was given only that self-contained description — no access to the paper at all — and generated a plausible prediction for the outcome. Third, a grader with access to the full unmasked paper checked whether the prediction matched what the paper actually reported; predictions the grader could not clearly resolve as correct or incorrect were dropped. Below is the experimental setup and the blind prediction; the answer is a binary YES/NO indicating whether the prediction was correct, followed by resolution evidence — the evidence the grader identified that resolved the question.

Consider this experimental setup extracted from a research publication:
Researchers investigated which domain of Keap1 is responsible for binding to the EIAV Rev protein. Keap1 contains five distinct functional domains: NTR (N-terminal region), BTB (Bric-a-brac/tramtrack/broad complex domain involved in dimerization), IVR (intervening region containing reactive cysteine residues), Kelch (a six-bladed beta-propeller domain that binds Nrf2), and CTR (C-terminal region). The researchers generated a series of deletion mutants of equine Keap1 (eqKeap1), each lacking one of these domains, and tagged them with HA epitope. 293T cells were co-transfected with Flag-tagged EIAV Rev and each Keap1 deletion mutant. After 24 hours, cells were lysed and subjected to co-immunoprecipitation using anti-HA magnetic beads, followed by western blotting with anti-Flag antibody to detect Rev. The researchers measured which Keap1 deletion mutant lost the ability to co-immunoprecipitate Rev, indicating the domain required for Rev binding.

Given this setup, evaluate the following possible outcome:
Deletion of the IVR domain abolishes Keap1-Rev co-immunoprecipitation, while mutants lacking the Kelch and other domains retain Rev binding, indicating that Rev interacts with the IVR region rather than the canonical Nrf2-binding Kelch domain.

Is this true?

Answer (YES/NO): NO